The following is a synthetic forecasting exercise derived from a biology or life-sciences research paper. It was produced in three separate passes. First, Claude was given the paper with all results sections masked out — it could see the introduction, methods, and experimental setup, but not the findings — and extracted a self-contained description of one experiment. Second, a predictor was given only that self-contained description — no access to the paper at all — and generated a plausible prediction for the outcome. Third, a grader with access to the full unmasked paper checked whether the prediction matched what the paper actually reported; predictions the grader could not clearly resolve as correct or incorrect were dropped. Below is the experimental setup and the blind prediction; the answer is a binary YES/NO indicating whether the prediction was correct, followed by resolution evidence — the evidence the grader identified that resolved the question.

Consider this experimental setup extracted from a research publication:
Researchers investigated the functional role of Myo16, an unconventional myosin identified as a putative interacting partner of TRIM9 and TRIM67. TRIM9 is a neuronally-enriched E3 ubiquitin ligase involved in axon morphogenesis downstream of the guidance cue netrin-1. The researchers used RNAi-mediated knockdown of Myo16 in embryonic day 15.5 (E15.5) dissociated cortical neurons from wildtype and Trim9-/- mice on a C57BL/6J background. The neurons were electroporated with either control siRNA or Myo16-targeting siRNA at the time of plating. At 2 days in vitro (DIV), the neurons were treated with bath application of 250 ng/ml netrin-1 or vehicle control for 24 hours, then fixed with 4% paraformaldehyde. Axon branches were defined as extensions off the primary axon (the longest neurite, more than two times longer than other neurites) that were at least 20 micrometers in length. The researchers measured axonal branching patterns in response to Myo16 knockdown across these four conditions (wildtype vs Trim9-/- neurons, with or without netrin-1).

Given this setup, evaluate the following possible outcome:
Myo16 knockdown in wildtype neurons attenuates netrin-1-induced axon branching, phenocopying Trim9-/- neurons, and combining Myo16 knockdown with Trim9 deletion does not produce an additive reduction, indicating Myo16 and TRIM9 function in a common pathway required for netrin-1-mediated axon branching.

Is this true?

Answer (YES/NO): NO